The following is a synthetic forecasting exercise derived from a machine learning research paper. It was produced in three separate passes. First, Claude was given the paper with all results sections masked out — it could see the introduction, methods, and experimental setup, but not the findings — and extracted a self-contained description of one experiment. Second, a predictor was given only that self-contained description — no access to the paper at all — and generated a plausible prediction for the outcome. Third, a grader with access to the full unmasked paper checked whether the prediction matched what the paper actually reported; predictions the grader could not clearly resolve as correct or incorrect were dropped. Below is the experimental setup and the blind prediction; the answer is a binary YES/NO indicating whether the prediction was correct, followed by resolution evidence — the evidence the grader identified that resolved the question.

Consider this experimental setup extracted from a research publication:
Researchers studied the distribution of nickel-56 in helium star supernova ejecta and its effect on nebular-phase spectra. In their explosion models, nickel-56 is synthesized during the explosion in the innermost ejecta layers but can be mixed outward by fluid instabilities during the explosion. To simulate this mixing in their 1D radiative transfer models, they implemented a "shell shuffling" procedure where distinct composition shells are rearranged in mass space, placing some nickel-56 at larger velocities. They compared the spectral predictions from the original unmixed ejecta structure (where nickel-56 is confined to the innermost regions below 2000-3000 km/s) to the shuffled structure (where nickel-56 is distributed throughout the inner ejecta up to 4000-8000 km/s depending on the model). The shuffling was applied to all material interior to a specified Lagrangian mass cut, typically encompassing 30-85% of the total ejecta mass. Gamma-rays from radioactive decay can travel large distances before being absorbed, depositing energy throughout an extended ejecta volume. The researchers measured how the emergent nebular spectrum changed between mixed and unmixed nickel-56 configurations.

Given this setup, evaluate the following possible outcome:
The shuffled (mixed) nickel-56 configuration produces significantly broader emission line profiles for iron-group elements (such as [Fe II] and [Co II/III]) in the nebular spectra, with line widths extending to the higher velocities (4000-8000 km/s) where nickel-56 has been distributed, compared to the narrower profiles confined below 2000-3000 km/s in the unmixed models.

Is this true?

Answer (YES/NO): NO